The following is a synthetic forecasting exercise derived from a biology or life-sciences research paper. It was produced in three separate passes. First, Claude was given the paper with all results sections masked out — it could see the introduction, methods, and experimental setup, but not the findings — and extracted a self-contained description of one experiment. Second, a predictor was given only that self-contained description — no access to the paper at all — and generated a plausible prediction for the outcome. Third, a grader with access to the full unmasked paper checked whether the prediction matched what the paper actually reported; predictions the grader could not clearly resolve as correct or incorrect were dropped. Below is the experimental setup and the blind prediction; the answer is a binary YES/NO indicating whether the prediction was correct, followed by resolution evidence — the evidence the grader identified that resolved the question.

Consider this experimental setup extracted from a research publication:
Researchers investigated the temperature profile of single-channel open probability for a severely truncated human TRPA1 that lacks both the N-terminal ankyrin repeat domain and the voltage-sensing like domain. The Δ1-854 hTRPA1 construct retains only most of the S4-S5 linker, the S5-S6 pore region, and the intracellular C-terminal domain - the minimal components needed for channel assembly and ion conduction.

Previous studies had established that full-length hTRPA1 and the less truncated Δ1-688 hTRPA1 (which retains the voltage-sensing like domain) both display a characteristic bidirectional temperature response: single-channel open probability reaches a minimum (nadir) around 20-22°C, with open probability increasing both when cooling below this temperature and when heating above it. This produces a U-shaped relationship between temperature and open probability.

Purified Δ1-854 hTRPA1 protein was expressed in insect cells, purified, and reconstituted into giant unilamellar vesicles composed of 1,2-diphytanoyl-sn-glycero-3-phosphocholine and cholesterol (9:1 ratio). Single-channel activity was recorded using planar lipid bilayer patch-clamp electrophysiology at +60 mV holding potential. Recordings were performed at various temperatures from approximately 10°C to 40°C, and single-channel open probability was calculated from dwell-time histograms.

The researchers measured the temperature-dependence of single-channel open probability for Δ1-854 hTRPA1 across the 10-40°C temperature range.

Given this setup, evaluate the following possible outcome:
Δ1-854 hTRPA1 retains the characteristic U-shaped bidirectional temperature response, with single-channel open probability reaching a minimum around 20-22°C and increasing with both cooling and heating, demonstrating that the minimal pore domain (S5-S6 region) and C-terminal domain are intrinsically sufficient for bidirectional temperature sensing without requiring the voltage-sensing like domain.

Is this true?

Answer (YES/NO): NO